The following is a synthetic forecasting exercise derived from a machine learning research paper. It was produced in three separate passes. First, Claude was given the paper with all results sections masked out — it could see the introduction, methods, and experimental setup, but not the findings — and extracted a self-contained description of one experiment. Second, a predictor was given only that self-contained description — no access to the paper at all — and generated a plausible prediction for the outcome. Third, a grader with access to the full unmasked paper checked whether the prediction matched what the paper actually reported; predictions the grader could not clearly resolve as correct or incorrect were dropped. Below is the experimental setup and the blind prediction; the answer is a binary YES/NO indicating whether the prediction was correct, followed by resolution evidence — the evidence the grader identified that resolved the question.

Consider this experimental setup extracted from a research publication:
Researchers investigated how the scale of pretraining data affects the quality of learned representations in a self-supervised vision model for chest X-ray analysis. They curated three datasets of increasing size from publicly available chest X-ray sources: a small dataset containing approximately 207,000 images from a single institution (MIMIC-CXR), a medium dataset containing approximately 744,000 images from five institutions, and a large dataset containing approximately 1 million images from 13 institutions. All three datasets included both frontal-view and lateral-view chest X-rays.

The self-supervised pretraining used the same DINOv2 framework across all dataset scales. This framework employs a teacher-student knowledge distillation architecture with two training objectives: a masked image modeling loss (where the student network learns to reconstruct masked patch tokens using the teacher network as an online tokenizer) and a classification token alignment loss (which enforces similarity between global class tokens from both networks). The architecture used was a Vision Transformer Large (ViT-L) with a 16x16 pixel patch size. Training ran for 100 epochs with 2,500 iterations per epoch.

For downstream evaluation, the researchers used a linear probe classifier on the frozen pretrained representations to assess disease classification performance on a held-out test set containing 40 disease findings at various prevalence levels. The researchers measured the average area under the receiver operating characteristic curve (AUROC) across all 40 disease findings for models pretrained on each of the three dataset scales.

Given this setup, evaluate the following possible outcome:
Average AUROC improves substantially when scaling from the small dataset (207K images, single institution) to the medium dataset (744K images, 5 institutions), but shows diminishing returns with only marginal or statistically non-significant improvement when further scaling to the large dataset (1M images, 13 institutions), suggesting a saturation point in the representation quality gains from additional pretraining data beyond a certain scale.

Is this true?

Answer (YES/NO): NO